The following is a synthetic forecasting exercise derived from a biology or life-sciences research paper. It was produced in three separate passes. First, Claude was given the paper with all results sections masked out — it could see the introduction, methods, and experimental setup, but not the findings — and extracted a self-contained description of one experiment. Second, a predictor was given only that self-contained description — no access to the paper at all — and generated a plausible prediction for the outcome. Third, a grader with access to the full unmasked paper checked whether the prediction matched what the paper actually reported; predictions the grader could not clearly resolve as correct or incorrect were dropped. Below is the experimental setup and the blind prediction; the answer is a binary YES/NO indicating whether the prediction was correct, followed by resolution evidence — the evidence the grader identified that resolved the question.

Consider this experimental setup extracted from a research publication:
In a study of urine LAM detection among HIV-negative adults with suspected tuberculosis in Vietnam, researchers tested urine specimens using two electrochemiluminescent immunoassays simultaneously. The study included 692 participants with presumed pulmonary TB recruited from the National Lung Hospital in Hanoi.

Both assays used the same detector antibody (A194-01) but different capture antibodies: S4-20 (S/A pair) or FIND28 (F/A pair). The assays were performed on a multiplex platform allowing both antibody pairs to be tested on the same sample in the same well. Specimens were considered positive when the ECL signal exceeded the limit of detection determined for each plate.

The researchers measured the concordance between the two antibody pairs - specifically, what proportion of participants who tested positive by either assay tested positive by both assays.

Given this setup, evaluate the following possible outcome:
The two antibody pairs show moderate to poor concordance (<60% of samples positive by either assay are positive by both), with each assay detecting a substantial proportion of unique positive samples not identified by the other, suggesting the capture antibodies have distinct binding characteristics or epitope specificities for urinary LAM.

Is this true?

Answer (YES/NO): YES